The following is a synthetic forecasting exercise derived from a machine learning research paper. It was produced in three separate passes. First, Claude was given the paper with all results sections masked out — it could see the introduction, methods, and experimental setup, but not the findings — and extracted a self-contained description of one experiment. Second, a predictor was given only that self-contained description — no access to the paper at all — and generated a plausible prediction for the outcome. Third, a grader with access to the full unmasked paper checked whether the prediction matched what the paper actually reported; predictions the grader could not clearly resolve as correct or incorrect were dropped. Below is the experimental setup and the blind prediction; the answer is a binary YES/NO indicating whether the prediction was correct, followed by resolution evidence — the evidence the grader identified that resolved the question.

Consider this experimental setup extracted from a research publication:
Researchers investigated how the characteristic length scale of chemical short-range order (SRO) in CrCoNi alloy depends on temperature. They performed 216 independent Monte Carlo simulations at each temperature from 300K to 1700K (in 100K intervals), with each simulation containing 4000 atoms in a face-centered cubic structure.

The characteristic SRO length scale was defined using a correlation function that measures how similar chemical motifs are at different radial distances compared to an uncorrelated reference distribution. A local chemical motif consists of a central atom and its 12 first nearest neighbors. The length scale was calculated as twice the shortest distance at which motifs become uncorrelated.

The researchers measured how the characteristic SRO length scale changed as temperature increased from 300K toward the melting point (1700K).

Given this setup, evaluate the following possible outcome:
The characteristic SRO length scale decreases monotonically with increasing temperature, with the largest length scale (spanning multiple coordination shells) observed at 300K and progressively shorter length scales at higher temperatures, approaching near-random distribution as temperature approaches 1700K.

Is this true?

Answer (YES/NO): NO